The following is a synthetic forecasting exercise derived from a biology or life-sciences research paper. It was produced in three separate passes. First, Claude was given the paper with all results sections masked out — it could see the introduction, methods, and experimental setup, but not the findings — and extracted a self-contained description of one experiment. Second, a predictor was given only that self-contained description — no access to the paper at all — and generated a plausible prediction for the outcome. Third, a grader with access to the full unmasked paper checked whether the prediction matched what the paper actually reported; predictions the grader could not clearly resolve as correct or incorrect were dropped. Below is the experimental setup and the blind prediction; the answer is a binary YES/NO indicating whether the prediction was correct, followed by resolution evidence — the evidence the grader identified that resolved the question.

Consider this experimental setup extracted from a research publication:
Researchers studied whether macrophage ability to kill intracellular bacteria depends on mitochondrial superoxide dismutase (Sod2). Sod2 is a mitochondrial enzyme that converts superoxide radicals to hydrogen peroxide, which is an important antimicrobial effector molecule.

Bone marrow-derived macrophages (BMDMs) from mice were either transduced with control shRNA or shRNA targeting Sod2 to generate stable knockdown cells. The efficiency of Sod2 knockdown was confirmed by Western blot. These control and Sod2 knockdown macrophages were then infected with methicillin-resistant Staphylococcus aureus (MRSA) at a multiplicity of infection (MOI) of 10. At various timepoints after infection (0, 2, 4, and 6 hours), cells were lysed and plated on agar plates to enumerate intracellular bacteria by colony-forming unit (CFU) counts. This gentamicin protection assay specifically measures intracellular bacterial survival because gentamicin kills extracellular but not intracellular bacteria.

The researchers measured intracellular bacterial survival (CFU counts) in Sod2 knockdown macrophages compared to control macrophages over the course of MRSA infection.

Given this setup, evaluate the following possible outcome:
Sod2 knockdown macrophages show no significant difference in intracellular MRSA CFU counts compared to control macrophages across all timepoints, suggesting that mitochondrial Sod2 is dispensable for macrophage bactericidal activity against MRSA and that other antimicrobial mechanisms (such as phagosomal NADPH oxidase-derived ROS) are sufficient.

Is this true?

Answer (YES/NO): NO